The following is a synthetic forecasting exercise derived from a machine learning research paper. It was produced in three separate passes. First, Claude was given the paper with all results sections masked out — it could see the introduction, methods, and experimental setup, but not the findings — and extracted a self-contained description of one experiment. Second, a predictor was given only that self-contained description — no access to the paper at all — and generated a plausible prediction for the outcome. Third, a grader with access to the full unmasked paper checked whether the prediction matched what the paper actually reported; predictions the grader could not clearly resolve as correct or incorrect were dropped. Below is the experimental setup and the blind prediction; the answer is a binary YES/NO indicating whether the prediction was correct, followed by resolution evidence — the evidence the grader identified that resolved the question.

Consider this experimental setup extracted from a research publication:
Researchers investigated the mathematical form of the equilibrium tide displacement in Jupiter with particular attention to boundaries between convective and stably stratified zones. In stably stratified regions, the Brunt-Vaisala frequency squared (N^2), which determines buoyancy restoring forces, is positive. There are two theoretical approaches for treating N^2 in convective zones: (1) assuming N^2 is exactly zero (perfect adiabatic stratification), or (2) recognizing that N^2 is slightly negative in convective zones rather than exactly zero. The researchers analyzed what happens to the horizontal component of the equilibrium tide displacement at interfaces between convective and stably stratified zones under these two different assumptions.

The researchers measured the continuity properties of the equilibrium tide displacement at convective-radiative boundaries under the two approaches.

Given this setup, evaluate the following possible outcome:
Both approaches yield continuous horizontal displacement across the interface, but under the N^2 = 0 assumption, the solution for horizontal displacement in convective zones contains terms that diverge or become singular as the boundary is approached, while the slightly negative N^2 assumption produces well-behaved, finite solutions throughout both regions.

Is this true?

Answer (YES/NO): NO